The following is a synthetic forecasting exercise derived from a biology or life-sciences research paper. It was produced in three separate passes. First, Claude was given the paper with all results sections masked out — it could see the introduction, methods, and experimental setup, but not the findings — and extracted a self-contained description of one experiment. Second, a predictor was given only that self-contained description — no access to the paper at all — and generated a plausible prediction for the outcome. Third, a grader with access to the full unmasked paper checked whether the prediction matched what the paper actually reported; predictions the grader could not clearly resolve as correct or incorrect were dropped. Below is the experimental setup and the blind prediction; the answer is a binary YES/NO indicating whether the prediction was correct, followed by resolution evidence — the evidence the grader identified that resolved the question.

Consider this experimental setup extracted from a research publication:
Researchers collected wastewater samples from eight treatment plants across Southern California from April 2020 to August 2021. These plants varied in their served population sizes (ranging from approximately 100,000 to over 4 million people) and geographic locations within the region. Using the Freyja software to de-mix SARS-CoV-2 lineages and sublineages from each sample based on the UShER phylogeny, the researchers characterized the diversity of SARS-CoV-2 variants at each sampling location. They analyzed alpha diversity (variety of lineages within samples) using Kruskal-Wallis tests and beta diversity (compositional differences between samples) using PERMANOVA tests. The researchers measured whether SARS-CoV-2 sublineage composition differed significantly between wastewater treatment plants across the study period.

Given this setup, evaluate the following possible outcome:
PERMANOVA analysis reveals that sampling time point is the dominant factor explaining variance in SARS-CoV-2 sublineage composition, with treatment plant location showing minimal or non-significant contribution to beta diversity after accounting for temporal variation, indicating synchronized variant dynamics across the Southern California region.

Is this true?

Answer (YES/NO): YES